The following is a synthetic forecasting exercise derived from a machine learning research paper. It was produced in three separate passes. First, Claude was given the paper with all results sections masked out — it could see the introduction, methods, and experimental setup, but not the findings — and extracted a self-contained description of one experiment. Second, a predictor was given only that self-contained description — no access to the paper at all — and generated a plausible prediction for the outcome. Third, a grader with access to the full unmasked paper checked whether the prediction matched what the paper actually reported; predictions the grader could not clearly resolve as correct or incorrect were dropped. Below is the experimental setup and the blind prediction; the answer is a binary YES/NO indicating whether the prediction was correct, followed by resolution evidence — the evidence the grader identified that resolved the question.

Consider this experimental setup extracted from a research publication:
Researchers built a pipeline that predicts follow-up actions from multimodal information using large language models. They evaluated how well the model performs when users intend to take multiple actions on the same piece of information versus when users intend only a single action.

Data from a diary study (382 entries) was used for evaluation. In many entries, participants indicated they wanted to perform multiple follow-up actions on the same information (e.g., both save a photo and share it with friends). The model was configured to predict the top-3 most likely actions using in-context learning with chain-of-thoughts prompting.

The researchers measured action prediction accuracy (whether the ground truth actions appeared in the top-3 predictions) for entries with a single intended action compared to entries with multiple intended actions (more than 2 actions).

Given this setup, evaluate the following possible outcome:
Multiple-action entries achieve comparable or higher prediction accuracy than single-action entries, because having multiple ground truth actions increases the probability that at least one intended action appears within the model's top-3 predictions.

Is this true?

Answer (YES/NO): NO